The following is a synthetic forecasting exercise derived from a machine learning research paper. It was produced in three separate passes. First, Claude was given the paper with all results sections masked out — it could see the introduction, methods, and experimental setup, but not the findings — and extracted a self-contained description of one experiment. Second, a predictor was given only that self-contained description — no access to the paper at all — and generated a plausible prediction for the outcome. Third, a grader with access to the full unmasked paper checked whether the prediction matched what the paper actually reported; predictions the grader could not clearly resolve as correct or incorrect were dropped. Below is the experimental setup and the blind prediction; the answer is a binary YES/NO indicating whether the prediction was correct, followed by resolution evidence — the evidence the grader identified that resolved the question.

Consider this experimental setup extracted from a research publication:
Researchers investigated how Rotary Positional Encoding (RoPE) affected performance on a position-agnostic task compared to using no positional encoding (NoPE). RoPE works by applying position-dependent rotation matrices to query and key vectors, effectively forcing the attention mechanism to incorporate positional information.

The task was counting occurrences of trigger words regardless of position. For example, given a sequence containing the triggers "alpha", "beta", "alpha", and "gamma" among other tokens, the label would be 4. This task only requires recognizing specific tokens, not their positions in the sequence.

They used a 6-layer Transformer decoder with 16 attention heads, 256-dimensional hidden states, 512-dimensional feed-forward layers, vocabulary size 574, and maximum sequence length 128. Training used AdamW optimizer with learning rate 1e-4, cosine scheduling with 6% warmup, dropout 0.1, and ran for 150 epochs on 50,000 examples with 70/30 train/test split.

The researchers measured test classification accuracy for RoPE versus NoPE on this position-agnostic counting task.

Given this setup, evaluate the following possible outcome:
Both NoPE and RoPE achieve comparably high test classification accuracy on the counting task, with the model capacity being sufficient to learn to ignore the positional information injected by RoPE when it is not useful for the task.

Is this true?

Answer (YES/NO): NO